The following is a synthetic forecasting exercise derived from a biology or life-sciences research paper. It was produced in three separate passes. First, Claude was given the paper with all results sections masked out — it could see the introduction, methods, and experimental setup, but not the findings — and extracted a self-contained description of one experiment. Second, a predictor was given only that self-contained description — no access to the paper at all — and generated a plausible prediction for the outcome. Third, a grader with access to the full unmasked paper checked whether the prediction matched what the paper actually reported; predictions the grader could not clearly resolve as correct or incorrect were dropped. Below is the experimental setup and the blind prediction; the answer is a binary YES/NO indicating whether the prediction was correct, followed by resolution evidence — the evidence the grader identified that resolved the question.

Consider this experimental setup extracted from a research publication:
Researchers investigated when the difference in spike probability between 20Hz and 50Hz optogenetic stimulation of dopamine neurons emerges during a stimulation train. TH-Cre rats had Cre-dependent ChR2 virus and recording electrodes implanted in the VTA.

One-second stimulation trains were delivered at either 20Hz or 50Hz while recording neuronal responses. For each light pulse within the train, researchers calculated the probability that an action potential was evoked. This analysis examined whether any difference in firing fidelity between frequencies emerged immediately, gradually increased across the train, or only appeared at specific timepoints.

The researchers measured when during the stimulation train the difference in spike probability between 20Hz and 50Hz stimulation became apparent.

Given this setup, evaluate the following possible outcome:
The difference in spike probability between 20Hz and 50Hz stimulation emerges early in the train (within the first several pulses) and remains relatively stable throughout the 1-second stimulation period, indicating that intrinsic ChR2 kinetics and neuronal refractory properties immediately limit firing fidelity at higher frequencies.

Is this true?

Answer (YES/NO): NO